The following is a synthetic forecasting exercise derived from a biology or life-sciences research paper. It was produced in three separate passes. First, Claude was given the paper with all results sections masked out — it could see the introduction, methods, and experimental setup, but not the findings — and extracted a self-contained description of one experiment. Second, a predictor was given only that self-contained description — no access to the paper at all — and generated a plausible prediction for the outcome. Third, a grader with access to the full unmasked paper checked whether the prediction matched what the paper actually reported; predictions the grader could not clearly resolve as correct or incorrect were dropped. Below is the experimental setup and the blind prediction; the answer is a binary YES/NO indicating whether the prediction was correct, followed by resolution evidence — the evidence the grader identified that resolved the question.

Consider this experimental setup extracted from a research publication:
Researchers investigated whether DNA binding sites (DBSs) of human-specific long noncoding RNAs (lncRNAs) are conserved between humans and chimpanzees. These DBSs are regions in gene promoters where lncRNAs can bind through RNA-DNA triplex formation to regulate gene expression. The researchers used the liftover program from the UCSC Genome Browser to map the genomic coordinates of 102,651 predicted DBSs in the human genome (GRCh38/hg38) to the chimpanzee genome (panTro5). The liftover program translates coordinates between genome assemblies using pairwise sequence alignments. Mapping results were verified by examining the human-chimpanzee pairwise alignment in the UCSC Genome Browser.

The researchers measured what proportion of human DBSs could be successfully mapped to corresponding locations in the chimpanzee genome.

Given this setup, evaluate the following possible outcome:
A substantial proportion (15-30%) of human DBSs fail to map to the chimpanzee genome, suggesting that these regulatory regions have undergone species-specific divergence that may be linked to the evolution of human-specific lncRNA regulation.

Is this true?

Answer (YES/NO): NO